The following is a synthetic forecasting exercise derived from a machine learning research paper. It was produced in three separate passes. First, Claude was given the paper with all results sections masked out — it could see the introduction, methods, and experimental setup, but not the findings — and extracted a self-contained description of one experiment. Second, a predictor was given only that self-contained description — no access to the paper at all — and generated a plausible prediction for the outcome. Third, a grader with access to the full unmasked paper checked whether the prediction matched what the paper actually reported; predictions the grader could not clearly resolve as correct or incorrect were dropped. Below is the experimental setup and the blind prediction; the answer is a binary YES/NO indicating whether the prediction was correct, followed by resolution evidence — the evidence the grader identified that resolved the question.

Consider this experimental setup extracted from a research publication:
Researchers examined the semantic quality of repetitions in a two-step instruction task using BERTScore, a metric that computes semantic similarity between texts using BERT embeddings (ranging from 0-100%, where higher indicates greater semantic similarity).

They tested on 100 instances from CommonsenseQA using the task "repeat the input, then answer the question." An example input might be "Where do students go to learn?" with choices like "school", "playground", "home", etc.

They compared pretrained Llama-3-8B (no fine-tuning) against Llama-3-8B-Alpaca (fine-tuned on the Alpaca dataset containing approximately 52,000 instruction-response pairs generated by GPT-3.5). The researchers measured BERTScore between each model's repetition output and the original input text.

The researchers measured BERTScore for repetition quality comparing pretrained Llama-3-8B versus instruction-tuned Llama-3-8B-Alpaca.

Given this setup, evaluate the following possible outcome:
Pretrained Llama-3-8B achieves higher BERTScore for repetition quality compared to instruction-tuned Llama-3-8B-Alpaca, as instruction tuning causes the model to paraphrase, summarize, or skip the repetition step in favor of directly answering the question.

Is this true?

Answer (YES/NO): YES